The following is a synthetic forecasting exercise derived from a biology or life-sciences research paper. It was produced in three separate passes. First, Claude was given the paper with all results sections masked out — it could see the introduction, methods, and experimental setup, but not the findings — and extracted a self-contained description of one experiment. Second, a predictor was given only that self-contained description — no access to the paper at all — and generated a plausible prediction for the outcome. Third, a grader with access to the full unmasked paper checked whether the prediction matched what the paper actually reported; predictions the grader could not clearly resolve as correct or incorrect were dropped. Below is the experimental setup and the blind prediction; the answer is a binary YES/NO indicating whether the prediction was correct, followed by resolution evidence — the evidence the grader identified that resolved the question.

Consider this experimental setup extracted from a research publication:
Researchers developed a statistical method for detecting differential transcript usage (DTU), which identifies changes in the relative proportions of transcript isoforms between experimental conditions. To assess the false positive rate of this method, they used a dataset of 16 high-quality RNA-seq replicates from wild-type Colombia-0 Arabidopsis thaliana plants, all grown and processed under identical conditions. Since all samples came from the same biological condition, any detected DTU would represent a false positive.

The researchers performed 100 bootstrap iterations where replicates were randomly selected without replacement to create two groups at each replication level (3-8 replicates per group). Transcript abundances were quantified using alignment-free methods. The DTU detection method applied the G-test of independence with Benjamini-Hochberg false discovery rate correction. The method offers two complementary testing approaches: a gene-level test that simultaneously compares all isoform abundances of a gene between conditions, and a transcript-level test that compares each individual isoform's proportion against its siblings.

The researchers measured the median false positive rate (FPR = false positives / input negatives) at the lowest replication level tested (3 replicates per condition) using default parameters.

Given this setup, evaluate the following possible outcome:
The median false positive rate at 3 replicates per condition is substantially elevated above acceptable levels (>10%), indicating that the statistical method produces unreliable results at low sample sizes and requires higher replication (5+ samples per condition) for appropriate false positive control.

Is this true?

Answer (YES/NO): NO